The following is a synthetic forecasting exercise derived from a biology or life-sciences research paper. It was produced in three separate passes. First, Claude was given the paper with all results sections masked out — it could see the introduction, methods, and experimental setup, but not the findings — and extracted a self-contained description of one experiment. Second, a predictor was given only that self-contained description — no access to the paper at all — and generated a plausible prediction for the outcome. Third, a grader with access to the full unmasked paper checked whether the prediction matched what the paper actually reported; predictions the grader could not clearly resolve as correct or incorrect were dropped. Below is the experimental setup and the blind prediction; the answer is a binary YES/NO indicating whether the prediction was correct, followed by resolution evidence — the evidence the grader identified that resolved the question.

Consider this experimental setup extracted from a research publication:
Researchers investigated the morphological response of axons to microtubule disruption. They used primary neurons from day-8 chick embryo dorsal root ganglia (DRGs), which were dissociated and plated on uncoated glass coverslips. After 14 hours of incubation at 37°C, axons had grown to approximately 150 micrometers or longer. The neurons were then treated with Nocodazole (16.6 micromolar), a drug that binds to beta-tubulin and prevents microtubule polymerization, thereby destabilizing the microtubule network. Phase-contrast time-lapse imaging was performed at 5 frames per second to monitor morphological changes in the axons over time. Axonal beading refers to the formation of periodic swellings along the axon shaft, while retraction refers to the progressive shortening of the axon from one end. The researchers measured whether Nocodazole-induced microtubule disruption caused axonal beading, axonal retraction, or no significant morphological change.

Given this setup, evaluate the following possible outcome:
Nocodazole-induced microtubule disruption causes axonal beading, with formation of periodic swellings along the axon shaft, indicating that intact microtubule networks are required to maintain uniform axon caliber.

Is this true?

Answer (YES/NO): YES